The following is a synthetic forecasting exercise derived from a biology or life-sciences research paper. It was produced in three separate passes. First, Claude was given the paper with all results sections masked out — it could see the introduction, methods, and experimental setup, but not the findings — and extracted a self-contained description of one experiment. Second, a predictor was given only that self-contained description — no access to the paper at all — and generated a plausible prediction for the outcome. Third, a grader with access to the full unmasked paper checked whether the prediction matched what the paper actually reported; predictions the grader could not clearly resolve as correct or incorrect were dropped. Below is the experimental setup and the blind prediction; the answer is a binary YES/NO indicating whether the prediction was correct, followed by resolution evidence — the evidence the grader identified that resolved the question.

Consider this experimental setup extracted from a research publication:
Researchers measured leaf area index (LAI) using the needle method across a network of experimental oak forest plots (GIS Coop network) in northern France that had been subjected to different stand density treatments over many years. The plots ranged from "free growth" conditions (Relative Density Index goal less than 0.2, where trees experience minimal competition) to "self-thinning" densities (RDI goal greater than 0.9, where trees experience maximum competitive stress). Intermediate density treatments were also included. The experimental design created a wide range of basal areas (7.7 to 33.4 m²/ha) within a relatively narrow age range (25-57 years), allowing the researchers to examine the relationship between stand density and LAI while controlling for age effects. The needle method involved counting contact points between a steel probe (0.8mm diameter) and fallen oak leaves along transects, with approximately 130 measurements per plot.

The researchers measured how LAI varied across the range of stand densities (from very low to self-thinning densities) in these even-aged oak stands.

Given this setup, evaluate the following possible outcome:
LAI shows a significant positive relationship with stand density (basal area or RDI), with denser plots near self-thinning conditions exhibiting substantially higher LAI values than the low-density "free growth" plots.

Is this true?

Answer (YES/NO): NO